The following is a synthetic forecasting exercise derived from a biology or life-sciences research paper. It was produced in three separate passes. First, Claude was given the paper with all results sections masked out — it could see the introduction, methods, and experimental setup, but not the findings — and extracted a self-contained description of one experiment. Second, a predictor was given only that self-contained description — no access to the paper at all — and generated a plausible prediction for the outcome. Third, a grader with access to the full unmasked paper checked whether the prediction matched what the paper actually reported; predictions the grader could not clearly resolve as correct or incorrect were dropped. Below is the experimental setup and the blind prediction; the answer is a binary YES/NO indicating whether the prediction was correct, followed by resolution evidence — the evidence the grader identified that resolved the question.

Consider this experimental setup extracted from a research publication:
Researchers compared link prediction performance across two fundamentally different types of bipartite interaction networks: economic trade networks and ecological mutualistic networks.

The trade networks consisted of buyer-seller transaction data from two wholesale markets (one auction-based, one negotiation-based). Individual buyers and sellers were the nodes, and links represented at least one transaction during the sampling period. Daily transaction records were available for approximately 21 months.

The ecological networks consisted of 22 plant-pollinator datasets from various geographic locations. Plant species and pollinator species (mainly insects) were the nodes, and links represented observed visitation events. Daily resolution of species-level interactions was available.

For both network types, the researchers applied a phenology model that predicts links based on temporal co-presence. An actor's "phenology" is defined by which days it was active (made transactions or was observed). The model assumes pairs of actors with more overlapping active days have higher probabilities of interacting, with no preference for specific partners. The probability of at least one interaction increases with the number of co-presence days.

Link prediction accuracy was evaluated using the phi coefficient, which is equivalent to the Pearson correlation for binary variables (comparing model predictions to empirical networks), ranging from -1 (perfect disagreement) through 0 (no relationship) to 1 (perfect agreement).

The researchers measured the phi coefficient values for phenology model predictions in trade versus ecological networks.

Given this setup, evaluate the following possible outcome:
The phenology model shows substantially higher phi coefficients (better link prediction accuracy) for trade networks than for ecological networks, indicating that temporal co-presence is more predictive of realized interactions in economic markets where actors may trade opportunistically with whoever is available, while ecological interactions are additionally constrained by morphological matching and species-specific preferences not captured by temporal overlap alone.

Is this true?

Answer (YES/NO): NO